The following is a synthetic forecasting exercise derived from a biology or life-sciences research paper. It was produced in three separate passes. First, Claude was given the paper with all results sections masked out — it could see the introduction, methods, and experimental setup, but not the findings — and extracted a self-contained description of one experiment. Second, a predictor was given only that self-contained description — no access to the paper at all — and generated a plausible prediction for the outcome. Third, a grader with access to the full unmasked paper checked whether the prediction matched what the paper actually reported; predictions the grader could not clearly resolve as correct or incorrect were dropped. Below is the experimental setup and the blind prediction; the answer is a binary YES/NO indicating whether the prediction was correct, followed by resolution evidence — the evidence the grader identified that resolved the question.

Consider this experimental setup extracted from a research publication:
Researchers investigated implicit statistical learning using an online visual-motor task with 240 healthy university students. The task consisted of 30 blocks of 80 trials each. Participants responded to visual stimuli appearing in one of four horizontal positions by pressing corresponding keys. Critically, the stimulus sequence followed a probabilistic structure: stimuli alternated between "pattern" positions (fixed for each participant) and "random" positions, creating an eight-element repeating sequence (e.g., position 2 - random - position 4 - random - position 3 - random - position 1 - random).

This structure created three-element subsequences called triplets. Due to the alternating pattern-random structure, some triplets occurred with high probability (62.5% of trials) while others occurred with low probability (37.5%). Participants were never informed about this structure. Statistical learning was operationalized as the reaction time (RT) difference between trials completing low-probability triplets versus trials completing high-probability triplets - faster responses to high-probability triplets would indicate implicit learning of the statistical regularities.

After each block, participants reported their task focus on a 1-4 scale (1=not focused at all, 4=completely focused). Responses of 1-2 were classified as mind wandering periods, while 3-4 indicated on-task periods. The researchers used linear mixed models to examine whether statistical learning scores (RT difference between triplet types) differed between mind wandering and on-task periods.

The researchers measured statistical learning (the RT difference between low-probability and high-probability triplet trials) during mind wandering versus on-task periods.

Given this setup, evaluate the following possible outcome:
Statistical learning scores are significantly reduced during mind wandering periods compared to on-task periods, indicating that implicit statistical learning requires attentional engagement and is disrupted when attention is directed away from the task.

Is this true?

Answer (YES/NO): NO